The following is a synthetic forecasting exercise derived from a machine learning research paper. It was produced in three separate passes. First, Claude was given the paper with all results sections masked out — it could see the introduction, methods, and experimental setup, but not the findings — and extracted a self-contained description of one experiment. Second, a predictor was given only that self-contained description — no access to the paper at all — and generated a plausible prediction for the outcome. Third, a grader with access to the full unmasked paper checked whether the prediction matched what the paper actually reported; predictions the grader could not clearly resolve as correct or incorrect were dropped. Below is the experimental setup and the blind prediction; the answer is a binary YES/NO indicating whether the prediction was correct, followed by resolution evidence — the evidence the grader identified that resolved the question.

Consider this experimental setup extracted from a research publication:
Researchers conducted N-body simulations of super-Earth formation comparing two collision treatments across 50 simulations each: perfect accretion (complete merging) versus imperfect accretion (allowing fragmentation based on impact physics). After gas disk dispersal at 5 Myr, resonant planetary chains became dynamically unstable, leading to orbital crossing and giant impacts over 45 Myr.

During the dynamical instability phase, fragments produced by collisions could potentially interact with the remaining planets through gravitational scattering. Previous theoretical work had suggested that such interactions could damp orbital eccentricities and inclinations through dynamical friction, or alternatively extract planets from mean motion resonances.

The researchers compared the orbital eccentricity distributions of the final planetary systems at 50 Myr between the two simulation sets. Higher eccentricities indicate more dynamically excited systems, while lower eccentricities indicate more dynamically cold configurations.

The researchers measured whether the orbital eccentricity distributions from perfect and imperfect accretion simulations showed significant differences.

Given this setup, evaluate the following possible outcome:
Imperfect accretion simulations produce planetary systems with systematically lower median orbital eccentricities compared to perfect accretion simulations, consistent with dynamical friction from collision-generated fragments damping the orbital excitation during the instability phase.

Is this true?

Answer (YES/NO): NO